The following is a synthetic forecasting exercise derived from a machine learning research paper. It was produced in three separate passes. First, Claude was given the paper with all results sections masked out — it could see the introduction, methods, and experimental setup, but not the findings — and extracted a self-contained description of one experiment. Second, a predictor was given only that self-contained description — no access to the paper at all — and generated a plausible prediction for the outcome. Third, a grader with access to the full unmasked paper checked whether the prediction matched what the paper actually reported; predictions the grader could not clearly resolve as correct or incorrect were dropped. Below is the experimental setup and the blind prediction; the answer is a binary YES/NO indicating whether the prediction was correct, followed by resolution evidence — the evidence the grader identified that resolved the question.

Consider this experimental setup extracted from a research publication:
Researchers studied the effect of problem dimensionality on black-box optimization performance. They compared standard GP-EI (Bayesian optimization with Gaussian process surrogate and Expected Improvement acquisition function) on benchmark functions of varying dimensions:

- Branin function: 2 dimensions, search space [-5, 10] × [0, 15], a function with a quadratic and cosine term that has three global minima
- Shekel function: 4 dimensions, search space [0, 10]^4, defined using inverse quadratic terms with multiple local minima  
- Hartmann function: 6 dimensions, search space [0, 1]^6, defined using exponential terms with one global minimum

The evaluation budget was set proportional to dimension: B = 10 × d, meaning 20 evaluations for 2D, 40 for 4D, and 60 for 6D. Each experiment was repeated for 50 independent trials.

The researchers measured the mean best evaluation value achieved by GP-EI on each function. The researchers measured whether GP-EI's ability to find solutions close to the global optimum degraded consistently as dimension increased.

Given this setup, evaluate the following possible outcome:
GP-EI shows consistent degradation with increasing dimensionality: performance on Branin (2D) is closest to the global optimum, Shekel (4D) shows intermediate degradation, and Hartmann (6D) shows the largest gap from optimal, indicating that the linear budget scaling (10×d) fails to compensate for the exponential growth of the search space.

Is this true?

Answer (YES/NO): NO